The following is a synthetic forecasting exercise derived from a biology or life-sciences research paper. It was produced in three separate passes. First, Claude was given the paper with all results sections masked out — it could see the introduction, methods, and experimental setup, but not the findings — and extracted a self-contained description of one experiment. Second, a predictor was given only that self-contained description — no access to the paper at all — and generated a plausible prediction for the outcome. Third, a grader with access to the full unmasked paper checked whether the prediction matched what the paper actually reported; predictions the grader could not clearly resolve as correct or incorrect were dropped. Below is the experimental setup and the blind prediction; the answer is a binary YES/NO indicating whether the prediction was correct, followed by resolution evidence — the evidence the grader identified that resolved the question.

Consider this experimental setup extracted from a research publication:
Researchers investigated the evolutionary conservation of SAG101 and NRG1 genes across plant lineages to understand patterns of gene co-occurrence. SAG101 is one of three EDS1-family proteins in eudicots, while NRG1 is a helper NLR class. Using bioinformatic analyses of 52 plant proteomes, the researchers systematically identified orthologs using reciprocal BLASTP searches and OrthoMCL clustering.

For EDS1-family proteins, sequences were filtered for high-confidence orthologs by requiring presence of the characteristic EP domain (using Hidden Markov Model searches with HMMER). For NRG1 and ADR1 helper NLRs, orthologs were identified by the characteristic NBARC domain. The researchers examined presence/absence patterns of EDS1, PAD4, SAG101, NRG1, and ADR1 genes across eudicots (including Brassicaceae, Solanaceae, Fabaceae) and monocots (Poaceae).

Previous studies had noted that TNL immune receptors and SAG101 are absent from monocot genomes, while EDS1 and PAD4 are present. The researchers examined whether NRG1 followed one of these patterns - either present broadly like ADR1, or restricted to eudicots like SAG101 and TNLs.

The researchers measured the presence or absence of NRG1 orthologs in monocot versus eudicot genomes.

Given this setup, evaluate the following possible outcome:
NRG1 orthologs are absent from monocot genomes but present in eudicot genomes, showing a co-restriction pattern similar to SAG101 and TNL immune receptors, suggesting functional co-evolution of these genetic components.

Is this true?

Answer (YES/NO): YES